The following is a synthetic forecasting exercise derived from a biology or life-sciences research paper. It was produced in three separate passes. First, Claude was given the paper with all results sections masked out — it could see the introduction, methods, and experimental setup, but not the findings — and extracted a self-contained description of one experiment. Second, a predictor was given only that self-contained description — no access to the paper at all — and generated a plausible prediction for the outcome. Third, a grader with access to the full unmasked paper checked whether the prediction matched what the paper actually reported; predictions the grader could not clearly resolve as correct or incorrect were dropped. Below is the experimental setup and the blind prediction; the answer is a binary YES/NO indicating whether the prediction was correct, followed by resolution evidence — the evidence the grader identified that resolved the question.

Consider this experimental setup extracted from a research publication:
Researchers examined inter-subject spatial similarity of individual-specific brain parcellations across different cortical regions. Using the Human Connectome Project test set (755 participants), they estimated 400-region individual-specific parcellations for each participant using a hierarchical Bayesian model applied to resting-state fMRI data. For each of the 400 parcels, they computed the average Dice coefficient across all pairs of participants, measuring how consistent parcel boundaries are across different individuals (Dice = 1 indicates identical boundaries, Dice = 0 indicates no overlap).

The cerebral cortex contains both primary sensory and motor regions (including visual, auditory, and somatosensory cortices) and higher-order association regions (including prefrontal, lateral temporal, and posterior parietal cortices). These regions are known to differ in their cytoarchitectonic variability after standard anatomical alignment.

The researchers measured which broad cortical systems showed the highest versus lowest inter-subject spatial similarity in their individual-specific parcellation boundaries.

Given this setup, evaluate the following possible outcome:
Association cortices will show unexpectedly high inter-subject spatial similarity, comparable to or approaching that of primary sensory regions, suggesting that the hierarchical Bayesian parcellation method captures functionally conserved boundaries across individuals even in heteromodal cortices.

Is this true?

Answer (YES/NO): NO